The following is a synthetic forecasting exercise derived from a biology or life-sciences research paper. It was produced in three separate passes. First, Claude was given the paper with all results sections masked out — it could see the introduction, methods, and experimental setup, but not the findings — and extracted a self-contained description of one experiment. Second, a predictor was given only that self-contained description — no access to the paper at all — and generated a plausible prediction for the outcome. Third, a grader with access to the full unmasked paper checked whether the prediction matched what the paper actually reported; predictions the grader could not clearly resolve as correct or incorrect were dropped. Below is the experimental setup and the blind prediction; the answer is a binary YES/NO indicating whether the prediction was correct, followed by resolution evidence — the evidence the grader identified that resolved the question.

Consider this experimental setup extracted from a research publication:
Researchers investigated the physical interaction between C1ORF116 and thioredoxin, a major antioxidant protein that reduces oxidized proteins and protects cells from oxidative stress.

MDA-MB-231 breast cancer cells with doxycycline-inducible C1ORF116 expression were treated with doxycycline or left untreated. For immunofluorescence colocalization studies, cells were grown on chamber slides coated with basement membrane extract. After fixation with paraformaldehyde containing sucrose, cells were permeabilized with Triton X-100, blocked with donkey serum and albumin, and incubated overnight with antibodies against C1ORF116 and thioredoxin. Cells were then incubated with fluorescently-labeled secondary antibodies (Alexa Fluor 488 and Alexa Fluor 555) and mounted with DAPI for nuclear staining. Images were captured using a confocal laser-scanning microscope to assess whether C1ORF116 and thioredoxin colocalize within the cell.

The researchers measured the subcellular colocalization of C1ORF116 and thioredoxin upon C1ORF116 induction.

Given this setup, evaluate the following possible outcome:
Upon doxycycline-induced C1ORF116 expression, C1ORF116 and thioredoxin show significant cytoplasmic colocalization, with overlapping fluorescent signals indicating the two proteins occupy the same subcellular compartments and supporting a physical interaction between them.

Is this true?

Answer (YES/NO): YES